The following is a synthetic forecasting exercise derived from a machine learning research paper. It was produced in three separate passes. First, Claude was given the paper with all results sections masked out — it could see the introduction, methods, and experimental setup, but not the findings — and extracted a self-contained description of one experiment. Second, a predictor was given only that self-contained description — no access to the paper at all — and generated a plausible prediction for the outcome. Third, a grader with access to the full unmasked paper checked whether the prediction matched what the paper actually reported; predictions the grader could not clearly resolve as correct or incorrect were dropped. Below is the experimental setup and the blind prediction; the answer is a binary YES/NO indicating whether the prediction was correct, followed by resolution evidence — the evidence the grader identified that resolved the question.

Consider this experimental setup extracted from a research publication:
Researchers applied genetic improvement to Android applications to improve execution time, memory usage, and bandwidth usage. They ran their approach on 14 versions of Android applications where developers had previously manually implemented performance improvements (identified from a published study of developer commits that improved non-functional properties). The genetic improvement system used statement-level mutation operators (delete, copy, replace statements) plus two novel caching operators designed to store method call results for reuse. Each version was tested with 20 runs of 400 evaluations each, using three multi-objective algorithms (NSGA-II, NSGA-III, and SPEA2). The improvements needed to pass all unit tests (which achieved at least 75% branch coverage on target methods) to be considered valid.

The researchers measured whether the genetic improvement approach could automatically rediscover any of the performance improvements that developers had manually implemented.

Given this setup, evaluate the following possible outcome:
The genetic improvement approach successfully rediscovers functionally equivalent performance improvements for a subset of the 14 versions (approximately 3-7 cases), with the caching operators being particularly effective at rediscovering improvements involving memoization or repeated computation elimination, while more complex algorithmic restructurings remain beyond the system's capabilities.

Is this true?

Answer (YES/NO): NO